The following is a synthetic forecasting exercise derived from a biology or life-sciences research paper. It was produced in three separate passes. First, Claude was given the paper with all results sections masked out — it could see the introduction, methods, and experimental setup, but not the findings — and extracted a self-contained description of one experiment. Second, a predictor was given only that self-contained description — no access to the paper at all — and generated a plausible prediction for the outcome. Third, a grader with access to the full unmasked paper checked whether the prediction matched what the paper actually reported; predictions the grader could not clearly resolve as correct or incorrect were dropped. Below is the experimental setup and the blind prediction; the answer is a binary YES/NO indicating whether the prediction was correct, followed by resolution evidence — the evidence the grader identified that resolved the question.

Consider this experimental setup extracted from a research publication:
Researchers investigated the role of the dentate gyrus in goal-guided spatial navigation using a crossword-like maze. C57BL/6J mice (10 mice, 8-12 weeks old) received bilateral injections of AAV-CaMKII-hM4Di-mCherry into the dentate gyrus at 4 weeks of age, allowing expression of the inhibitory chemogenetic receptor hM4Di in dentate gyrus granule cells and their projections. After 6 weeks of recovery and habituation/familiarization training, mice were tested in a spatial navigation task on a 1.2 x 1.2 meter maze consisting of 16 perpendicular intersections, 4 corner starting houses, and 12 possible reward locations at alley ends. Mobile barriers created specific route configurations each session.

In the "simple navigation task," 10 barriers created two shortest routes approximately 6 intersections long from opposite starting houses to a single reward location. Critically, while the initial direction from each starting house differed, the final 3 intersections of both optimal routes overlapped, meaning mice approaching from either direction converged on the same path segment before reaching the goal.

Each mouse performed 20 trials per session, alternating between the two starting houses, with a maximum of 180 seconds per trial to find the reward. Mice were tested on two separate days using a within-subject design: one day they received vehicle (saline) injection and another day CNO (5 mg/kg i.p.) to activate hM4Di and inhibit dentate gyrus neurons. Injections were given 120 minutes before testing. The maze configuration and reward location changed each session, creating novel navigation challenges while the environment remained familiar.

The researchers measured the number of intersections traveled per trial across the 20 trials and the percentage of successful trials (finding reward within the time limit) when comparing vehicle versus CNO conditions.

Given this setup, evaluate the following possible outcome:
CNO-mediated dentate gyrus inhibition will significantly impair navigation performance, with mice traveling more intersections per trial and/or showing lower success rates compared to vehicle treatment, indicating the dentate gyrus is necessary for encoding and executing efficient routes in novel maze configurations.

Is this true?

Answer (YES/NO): NO